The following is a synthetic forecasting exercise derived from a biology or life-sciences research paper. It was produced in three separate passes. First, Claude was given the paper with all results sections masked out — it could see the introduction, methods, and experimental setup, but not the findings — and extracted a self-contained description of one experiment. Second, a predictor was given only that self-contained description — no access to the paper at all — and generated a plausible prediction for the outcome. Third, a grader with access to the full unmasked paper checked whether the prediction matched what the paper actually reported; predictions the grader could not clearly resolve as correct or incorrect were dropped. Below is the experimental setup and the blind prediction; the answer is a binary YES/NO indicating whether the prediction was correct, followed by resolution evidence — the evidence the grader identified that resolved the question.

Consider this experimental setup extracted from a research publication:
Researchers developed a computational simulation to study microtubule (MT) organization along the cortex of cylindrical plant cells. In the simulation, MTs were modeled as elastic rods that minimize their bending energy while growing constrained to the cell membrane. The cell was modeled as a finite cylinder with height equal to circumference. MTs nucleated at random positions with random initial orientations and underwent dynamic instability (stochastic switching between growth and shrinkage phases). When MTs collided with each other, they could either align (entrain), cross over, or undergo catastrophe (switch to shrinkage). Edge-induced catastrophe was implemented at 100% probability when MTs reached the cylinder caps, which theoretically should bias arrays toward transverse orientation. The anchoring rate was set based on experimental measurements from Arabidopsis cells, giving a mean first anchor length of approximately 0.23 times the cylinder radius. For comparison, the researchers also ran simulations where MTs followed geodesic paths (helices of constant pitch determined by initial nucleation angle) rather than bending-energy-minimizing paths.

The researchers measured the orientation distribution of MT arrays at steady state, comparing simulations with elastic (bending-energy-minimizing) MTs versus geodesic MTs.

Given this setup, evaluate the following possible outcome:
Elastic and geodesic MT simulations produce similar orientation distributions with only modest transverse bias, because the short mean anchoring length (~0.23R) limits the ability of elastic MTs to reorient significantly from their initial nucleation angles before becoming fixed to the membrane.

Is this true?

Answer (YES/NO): NO